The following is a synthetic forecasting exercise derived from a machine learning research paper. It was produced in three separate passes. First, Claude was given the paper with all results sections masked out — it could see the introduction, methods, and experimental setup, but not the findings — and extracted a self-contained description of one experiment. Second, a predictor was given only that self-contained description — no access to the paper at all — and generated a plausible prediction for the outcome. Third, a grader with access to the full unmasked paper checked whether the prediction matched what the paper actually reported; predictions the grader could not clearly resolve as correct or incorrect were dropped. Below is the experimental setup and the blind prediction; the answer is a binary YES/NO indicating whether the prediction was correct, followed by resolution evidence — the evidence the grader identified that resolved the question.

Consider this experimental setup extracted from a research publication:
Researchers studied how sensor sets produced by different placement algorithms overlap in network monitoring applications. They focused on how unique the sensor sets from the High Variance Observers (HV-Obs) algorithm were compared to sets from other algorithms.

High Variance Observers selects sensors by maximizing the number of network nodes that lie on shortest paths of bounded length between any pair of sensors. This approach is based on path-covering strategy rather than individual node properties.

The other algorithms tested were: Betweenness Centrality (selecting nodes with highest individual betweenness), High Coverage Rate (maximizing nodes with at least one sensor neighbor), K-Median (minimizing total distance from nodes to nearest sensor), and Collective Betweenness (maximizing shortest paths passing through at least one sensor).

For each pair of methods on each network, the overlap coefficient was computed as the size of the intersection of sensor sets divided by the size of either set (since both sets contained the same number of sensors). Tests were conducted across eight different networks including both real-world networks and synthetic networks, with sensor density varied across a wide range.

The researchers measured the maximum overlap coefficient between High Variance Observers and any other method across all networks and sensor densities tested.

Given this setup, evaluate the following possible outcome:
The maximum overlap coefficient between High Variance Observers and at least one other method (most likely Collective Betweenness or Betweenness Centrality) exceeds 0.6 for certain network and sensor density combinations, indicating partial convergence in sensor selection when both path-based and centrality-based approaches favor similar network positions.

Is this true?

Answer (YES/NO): NO